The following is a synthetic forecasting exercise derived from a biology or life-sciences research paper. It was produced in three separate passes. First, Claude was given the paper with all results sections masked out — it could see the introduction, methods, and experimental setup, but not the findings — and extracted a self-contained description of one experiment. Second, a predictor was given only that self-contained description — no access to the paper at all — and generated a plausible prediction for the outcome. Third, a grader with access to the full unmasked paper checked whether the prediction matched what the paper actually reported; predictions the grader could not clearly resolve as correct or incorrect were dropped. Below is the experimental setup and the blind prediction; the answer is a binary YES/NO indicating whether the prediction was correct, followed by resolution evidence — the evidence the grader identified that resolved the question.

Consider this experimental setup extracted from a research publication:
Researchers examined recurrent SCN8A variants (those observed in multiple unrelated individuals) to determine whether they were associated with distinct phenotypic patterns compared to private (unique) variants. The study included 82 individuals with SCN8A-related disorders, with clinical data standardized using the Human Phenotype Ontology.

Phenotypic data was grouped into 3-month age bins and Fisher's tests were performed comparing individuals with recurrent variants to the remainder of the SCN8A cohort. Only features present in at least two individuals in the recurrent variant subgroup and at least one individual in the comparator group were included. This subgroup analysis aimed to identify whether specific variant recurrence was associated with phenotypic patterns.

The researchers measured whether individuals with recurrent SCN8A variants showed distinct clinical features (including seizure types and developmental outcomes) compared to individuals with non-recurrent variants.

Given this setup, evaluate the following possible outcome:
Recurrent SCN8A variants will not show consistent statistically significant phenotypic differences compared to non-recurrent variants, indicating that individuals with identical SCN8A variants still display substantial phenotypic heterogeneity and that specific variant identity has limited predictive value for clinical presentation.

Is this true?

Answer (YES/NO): NO